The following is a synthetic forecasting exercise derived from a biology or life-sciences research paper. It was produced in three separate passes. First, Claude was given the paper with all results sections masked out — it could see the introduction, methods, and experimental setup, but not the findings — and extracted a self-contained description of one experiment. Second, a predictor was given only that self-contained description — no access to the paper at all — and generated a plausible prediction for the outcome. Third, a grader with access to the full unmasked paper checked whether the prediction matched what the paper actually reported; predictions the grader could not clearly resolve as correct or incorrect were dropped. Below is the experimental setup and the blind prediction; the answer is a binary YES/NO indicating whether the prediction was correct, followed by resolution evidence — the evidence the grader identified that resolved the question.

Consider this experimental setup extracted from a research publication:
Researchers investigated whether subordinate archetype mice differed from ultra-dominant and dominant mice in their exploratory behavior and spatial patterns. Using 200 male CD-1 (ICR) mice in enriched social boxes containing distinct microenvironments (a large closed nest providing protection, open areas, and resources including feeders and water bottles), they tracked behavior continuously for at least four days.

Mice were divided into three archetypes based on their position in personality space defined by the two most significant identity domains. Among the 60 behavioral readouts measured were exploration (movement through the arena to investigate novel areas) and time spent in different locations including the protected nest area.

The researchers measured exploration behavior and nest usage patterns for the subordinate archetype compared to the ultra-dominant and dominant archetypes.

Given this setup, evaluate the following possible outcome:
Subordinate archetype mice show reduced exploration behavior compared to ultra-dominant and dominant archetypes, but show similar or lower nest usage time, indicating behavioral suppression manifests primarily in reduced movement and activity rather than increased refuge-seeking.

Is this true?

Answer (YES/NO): NO